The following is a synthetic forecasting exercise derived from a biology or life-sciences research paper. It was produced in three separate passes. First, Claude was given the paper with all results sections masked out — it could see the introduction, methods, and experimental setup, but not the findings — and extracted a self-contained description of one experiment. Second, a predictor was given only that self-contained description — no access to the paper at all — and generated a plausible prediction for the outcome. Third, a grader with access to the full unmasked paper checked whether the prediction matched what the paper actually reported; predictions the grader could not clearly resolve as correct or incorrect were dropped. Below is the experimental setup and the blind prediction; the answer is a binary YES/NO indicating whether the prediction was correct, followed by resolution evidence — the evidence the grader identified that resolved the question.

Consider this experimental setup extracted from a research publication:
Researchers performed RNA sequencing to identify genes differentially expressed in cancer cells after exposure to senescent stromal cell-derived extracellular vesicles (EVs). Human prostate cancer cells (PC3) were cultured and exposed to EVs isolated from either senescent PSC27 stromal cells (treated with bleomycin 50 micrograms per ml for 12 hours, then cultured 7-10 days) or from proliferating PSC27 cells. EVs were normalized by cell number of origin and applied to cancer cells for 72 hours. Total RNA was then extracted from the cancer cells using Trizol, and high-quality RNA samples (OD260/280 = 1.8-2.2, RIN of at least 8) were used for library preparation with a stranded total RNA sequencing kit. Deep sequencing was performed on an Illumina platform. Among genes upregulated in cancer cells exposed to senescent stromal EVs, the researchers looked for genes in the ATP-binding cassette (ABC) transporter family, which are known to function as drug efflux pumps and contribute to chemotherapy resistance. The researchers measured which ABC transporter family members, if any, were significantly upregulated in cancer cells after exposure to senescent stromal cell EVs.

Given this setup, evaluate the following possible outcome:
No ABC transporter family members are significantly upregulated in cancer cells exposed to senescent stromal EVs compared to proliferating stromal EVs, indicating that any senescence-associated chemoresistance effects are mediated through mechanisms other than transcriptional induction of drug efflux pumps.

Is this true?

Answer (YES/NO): NO